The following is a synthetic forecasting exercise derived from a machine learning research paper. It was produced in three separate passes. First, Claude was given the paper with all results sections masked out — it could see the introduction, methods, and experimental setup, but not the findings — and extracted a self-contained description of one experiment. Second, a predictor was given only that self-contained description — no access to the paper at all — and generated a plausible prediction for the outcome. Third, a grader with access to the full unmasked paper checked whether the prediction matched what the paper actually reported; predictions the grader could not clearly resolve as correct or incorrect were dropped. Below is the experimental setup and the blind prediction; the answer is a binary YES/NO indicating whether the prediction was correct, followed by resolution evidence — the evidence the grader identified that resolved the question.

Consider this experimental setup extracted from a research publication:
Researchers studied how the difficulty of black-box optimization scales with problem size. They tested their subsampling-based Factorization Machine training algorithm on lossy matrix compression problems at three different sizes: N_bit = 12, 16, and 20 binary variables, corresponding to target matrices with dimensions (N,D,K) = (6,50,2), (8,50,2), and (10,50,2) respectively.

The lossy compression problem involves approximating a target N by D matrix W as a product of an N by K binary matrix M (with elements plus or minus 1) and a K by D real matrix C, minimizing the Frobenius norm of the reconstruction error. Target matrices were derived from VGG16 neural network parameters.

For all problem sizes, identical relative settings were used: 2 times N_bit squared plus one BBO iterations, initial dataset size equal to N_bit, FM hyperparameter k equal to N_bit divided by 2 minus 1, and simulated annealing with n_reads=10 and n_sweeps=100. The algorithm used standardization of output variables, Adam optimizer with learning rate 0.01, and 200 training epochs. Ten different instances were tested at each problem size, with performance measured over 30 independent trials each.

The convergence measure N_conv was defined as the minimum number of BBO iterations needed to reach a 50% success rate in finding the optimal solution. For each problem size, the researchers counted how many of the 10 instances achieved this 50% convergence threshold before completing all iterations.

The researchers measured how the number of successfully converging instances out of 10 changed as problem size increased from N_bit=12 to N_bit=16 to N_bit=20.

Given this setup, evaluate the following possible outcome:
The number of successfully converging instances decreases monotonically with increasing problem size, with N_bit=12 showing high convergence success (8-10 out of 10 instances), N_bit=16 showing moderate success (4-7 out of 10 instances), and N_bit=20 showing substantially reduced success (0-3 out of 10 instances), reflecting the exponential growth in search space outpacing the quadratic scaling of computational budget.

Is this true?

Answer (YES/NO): NO